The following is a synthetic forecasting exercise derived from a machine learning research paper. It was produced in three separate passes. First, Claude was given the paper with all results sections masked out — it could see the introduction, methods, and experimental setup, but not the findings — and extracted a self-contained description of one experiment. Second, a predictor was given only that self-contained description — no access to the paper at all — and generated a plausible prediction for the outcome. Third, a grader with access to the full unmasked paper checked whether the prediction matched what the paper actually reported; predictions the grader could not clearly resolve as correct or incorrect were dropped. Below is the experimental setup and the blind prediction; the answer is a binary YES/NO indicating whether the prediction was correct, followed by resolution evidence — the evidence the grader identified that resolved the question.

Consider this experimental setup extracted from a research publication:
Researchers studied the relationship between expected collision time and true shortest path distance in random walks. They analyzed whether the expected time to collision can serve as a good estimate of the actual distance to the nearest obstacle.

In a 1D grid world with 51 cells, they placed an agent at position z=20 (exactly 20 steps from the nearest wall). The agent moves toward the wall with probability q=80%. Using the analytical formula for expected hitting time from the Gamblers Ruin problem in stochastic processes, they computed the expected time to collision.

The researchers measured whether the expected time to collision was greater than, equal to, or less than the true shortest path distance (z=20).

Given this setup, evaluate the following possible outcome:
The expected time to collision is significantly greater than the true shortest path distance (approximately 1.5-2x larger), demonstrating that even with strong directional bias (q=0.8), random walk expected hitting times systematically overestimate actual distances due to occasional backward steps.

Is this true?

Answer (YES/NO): YES